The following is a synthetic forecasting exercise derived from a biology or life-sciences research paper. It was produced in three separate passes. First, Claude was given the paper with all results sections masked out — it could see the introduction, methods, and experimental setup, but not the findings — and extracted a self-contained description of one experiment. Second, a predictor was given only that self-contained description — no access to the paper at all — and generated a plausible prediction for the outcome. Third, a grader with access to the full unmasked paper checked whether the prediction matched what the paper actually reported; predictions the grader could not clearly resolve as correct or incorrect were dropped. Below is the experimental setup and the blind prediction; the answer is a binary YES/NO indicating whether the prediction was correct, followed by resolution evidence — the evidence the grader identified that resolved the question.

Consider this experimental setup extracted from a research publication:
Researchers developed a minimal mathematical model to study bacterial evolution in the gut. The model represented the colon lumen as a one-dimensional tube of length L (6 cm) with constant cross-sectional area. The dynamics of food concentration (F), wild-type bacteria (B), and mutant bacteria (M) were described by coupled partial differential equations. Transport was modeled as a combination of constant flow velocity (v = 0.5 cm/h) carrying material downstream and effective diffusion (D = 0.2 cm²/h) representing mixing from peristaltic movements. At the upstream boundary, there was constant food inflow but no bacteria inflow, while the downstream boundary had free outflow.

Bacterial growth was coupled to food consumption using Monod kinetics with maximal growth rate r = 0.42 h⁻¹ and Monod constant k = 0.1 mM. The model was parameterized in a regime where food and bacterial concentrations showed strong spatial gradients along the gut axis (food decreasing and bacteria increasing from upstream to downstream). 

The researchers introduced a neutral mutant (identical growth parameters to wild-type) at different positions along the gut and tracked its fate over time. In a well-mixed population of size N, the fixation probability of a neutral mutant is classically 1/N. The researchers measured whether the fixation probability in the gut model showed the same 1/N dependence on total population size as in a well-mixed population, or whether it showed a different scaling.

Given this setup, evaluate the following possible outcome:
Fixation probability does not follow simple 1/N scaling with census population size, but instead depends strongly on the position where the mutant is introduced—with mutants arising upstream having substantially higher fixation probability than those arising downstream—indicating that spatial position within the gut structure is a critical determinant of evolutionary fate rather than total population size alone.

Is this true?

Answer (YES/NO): YES